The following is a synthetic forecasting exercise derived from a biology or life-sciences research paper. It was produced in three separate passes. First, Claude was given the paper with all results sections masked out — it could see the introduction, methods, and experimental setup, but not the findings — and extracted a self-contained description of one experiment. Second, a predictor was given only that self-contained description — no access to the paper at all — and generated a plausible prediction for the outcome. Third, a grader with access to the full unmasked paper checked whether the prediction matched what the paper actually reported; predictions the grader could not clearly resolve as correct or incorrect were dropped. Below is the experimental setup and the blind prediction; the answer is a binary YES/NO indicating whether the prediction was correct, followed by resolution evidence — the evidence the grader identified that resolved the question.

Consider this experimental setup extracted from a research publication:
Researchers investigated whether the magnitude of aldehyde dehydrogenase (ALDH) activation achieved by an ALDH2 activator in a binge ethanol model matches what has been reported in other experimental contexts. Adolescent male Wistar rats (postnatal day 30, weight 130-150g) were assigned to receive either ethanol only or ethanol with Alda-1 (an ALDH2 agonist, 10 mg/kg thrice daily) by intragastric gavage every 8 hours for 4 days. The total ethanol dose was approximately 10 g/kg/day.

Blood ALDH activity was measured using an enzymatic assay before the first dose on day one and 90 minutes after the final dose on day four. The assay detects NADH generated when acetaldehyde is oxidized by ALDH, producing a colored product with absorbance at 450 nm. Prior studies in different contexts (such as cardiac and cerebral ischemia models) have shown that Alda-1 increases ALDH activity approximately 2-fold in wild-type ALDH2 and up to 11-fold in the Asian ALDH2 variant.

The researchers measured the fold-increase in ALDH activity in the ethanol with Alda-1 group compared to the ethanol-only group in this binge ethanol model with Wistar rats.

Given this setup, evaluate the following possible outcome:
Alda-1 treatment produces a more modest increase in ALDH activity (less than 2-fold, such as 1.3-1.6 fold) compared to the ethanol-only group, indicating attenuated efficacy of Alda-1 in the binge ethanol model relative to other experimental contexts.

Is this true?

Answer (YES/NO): NO